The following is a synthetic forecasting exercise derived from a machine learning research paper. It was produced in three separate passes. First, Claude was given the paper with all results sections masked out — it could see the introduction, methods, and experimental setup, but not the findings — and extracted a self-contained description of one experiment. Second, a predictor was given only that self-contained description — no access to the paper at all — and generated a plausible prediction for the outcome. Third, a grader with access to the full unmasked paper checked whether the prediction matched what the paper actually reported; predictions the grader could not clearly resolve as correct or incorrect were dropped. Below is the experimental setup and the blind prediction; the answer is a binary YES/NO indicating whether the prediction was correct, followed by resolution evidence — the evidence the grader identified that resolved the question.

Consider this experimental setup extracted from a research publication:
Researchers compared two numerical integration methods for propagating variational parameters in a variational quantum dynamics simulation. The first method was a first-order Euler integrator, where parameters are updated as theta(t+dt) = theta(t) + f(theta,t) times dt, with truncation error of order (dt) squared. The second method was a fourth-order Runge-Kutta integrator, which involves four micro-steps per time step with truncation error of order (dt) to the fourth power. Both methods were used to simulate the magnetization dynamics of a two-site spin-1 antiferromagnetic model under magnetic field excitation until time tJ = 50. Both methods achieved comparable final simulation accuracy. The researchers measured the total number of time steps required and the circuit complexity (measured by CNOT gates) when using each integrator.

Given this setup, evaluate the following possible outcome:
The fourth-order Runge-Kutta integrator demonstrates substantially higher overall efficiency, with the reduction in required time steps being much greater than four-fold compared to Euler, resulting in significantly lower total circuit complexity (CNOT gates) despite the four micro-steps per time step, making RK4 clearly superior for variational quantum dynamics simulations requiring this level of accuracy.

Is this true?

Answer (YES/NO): YES